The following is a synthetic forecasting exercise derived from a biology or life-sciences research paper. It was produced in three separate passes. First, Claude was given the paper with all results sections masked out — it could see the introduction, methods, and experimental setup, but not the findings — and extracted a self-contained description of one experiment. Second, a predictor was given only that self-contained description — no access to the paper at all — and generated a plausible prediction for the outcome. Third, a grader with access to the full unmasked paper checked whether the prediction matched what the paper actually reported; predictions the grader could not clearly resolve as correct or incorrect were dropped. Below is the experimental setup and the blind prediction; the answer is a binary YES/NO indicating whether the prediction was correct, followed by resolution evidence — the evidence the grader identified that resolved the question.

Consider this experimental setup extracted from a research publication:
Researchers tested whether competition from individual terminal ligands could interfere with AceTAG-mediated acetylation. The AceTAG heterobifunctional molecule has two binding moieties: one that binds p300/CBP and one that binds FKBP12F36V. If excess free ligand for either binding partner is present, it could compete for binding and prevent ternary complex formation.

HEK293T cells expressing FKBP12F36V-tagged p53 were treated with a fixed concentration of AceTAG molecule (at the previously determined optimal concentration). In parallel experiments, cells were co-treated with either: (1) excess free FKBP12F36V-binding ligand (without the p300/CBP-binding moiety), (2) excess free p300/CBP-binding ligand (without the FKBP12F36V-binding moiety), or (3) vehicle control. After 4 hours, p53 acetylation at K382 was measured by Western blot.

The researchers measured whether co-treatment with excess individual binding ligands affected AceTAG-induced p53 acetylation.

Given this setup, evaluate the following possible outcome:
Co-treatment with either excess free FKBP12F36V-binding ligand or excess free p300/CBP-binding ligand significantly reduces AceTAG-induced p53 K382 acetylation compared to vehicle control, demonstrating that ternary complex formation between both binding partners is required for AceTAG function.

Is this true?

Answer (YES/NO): NO